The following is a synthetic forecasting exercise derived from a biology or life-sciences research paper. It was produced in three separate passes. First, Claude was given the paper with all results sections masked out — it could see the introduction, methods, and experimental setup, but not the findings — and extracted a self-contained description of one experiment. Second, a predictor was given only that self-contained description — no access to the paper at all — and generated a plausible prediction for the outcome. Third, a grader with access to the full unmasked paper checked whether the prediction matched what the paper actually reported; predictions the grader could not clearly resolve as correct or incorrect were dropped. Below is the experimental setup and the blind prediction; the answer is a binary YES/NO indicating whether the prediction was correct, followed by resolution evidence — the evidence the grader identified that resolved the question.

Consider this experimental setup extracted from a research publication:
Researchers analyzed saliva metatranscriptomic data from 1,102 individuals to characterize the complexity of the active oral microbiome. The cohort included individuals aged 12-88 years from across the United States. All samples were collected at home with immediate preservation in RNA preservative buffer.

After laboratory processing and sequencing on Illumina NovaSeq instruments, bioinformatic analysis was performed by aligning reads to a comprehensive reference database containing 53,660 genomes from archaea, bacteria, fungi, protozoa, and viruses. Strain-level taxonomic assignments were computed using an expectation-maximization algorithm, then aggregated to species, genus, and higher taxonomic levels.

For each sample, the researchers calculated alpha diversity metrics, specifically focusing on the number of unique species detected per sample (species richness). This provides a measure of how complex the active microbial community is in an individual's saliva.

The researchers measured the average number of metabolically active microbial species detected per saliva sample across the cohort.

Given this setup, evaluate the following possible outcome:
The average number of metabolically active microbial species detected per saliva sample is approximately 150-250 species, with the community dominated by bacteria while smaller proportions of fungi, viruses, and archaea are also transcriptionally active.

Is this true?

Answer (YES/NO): NO